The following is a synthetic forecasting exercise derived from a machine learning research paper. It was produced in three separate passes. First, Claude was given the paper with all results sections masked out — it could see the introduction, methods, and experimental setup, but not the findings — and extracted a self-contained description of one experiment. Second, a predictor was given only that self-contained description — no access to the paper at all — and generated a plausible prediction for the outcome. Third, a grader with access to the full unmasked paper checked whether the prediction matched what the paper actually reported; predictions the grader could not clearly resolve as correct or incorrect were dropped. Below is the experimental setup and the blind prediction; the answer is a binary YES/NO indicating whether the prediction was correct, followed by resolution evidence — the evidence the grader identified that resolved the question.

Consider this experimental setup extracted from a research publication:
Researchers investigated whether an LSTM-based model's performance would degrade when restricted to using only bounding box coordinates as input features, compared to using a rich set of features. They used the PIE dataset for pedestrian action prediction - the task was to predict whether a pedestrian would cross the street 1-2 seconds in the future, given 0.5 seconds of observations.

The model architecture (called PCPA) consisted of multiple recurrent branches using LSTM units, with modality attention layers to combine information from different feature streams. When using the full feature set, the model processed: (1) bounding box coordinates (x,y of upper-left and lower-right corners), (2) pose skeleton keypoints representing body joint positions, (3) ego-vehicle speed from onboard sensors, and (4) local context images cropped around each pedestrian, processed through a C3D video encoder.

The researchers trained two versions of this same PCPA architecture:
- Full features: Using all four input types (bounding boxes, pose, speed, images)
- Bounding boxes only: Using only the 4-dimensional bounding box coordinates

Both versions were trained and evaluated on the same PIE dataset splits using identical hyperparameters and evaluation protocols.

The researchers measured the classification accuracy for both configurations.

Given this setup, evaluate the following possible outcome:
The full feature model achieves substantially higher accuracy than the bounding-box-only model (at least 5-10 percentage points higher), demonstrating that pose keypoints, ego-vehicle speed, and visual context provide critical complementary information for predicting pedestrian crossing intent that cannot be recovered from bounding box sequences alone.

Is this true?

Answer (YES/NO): NO